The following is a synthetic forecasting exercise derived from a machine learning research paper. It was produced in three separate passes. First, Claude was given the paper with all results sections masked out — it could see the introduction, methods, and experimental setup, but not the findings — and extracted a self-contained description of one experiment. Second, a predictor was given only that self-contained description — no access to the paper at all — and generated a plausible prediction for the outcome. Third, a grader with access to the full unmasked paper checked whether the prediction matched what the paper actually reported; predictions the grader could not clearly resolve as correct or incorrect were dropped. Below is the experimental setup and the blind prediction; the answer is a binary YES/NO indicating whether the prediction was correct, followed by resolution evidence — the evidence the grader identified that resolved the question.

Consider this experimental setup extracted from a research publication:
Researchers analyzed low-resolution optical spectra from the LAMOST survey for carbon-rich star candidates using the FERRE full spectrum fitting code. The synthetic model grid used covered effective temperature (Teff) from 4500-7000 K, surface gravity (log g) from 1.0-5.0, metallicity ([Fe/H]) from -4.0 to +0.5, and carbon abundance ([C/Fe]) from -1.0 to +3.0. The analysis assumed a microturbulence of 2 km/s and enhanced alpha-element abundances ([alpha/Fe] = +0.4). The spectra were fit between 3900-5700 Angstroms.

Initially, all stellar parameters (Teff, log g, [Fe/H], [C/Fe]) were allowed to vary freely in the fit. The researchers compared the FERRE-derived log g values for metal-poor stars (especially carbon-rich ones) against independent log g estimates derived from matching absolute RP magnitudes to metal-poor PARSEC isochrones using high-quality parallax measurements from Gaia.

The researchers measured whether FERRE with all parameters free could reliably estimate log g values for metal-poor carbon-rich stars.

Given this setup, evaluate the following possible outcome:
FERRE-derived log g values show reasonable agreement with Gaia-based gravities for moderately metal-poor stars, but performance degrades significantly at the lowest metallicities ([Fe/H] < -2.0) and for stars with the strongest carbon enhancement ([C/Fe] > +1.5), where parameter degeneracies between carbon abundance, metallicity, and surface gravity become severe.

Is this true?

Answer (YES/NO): NO